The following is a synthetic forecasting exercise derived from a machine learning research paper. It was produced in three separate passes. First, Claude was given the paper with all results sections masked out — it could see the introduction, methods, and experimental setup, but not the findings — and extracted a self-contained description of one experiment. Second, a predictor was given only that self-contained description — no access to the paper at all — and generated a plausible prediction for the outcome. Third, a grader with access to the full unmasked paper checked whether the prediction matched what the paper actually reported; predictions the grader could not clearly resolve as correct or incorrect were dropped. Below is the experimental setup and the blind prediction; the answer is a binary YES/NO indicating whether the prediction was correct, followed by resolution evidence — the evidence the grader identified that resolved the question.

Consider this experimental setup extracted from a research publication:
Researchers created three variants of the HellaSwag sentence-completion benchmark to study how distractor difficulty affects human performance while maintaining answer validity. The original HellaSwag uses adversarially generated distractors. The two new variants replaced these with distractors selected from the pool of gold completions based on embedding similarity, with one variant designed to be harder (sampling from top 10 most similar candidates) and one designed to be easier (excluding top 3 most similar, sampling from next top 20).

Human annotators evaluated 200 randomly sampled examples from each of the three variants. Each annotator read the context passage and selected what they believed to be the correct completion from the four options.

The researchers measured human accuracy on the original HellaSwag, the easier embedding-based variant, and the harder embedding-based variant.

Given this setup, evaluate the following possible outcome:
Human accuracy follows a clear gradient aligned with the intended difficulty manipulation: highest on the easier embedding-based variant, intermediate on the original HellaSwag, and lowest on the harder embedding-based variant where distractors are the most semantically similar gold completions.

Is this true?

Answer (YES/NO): NO